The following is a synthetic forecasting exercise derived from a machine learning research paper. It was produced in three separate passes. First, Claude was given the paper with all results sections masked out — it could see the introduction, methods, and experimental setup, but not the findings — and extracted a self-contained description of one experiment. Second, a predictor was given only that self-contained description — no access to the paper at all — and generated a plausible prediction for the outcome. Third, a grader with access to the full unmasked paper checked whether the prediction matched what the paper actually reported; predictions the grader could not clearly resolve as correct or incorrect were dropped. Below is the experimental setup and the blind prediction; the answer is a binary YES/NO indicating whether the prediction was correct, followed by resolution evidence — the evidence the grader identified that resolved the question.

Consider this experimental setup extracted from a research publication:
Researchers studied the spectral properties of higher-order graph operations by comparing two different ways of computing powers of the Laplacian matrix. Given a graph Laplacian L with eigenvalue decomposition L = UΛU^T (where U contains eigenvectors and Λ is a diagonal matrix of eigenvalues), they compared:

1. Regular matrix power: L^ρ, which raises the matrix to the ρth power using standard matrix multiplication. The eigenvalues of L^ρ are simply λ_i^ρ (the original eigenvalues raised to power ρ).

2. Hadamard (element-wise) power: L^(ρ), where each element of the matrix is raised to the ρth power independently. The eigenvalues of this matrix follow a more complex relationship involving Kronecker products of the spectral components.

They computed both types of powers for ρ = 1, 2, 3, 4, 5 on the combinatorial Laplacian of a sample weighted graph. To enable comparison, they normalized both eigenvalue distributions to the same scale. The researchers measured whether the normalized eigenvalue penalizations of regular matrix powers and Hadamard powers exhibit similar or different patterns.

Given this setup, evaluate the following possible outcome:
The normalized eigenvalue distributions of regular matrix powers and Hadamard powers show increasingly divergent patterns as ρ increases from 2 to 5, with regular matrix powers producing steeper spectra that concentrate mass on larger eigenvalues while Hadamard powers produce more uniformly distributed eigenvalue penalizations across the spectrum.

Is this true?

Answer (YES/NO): NO